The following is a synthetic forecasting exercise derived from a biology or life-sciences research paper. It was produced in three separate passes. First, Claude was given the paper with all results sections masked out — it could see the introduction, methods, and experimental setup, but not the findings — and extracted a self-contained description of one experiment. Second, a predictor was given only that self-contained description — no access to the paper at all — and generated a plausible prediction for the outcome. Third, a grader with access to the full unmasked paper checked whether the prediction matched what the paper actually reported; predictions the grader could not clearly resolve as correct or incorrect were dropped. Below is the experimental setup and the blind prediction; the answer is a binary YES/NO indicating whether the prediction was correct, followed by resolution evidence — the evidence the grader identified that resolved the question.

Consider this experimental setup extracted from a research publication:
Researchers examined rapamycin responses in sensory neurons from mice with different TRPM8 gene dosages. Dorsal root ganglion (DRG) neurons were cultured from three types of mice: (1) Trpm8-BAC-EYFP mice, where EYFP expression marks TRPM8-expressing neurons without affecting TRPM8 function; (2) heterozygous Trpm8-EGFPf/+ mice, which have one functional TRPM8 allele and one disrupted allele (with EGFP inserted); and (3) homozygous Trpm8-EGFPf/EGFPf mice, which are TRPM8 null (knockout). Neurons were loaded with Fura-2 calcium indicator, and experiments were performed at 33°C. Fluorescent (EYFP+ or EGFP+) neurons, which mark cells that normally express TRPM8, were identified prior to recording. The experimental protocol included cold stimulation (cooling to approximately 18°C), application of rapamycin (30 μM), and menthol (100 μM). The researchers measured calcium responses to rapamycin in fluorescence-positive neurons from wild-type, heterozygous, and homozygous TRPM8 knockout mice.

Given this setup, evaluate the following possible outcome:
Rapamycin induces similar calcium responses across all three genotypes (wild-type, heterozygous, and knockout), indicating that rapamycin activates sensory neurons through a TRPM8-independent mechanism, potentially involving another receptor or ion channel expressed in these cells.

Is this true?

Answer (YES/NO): NO